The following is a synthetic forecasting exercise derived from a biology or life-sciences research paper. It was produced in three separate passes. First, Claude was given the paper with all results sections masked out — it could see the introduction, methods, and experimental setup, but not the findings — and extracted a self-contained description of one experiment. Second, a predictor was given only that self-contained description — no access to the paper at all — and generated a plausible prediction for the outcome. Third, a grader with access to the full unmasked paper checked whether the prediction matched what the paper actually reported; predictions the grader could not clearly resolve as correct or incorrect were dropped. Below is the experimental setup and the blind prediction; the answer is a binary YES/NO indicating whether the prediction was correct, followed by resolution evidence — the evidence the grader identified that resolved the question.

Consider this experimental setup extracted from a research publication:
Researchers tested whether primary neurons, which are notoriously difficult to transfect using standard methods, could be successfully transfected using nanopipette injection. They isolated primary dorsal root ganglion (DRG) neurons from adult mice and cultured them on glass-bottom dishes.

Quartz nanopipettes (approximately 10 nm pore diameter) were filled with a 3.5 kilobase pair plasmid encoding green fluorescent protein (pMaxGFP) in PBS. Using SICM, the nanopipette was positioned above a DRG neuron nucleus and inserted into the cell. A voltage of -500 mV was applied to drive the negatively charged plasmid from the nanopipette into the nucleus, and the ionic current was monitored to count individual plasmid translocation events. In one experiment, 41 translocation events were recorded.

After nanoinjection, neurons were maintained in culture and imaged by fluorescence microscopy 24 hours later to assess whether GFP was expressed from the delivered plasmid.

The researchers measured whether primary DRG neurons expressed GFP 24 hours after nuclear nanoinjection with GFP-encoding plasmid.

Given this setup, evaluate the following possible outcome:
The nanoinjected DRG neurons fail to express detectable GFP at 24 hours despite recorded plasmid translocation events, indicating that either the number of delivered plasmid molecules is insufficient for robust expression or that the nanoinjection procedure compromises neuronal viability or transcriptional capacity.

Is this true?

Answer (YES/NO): NO